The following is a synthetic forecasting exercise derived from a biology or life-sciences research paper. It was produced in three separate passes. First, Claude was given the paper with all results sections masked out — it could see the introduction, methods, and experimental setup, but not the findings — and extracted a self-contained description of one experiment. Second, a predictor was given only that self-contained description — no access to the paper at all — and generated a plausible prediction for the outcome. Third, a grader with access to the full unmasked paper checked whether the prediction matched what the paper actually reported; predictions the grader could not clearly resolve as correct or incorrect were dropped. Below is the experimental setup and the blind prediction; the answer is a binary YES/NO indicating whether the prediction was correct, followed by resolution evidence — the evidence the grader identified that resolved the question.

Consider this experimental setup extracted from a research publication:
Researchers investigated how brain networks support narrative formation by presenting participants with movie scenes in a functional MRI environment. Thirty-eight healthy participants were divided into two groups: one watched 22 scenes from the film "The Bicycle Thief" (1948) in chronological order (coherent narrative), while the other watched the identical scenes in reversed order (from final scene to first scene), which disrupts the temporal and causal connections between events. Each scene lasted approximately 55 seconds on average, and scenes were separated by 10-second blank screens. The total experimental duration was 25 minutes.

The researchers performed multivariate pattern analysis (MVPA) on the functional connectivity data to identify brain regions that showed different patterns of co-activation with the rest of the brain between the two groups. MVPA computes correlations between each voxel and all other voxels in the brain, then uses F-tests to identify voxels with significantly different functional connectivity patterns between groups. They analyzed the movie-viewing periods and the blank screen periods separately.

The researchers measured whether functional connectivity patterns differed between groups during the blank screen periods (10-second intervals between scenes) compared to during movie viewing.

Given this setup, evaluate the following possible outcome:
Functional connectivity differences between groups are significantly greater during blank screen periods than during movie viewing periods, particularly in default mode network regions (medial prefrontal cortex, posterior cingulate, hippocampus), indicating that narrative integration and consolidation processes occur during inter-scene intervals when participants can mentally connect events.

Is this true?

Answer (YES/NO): NO